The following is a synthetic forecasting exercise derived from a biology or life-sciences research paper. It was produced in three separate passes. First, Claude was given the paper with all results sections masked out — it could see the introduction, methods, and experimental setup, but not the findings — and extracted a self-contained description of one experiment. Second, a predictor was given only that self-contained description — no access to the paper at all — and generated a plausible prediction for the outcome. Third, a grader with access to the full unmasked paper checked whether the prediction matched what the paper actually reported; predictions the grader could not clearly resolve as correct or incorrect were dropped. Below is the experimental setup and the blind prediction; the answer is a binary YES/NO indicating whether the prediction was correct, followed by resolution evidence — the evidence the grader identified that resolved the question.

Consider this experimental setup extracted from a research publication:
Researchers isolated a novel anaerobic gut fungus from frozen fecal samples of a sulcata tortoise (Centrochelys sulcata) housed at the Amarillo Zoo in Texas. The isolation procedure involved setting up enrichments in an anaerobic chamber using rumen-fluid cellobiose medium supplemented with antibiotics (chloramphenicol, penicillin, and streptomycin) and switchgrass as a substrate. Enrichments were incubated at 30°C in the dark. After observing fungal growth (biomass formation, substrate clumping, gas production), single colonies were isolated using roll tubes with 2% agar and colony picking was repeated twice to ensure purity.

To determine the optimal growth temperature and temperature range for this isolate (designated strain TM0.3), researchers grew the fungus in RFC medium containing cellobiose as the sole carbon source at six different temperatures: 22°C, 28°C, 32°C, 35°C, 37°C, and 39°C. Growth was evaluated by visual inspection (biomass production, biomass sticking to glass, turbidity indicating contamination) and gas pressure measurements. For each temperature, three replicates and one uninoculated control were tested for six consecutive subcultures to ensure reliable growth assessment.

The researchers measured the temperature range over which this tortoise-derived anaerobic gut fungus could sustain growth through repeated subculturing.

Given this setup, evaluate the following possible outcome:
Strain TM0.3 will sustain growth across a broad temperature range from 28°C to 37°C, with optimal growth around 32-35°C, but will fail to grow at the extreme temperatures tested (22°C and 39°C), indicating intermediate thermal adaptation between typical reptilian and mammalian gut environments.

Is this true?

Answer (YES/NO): NO